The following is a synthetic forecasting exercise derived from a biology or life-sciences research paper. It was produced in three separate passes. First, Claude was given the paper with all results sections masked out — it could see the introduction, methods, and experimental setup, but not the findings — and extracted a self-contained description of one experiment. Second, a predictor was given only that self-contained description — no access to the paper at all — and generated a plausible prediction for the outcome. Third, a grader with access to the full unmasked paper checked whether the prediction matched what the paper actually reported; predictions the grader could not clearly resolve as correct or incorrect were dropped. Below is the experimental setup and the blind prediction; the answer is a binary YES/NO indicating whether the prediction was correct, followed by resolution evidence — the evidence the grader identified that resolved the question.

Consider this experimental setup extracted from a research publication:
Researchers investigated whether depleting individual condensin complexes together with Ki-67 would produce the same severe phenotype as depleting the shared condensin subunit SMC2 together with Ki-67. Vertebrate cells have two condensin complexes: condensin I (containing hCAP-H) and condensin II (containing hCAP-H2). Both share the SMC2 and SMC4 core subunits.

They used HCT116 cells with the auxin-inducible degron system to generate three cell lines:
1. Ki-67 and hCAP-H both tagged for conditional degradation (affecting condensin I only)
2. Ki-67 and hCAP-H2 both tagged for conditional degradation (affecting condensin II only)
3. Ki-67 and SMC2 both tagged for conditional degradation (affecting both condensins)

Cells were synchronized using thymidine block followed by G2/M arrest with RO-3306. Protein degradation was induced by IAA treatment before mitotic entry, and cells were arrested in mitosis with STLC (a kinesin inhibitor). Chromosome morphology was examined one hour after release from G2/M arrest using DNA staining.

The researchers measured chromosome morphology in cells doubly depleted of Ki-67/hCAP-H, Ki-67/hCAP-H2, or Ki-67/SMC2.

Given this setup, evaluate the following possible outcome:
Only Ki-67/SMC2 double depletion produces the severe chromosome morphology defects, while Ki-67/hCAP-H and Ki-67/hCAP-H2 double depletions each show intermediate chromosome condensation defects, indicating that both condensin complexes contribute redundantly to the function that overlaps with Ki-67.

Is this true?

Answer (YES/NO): YES